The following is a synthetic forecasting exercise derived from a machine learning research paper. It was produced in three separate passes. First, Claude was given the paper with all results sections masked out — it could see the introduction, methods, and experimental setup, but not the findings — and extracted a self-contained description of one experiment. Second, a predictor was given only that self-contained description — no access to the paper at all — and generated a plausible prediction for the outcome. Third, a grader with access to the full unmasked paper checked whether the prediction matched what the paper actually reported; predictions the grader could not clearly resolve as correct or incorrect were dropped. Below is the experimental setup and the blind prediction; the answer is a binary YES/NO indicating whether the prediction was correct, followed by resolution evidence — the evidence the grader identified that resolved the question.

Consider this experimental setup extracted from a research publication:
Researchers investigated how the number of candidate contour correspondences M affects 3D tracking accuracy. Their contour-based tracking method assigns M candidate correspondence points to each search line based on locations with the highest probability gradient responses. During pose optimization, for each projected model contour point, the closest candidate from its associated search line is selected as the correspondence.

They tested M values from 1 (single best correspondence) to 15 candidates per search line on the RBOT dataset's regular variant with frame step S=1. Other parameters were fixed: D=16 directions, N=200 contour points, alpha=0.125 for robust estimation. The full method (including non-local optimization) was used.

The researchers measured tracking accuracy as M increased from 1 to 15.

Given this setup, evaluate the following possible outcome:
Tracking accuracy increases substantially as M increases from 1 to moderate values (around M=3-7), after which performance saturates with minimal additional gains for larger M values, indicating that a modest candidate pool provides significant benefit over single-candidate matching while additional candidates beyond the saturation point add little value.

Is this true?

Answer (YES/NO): NO